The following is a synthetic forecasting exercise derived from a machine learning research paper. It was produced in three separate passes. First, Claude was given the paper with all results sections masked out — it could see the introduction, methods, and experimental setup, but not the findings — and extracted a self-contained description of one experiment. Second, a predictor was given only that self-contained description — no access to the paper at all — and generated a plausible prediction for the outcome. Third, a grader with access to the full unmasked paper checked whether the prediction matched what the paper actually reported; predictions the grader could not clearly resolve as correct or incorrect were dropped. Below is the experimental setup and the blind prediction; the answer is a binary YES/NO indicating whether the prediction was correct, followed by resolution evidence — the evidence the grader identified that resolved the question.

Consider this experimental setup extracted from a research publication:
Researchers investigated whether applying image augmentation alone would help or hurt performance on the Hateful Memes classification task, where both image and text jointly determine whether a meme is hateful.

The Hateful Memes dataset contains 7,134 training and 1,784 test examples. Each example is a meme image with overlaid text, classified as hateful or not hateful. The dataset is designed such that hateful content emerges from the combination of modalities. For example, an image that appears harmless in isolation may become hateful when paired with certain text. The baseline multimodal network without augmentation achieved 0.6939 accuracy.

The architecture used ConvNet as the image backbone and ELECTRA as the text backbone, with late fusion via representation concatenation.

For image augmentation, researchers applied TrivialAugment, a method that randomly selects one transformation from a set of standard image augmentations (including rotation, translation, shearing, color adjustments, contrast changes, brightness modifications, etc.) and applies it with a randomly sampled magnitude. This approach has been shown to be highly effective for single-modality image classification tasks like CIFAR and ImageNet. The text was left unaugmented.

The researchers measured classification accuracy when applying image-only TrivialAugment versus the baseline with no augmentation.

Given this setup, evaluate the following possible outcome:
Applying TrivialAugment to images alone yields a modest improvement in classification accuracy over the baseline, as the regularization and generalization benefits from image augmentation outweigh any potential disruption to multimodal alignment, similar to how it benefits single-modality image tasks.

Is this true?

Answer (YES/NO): YES